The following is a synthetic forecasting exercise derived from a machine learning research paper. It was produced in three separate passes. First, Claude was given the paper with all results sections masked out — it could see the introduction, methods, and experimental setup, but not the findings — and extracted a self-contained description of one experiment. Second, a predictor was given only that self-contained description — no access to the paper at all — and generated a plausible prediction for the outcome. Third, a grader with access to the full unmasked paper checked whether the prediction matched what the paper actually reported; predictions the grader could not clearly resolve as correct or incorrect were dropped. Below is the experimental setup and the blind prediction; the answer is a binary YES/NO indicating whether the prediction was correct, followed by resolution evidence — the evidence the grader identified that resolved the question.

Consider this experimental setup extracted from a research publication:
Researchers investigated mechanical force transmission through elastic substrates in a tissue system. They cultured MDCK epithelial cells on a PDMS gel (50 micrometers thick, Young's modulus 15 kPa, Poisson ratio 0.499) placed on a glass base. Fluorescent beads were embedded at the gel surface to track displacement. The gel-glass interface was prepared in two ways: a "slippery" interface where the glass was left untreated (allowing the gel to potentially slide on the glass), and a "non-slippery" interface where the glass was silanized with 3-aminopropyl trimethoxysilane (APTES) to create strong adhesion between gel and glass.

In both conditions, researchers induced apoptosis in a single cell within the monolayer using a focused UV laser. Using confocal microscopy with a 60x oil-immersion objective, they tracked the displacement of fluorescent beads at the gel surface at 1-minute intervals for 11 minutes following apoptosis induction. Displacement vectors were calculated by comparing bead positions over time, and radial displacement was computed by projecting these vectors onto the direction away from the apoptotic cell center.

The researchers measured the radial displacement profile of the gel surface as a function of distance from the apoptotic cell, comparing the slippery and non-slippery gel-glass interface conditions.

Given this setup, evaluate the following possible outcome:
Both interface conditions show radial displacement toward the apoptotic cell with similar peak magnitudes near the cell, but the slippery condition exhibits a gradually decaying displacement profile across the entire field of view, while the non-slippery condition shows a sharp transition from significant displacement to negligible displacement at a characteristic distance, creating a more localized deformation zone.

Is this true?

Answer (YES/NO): NO